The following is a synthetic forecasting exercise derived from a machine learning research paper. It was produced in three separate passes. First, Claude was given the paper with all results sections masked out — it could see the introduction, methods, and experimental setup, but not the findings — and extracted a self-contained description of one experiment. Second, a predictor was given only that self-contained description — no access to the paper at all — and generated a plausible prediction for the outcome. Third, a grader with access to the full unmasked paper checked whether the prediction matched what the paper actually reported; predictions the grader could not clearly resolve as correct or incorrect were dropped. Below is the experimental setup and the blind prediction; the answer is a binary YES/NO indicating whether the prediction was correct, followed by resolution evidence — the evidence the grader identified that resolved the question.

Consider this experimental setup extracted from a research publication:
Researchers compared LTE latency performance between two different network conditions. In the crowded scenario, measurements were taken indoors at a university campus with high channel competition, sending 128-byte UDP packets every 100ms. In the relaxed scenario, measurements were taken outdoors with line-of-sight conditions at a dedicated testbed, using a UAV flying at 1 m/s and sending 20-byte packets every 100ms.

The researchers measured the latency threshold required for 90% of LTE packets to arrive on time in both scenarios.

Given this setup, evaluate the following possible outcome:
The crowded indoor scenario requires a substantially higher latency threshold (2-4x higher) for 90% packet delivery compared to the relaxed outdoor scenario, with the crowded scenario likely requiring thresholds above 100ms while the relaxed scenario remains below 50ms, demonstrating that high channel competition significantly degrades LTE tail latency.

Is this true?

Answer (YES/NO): NO